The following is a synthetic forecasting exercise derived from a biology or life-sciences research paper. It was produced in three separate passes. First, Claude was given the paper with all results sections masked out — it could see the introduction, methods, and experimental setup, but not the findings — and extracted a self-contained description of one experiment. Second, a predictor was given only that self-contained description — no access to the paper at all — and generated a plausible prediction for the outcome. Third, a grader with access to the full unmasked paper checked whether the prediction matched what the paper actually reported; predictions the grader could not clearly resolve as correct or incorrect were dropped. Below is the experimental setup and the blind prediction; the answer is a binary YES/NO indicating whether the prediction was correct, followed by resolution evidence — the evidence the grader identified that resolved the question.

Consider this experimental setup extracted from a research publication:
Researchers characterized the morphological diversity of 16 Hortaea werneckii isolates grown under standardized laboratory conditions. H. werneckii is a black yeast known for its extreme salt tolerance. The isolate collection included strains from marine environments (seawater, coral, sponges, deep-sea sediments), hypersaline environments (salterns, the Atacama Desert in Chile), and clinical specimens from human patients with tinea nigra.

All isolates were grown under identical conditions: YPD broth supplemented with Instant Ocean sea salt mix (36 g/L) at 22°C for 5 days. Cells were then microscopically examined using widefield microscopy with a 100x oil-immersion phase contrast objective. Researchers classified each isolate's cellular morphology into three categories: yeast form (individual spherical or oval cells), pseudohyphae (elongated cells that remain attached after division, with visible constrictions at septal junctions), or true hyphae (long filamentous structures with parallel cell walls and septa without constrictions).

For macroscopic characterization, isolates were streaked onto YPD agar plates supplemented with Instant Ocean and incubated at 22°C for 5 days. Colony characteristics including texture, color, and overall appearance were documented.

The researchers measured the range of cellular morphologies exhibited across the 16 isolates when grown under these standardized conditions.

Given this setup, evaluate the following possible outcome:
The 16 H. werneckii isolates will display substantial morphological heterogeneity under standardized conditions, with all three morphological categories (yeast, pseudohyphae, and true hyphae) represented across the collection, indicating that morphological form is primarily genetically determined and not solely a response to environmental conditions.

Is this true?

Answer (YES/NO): YES